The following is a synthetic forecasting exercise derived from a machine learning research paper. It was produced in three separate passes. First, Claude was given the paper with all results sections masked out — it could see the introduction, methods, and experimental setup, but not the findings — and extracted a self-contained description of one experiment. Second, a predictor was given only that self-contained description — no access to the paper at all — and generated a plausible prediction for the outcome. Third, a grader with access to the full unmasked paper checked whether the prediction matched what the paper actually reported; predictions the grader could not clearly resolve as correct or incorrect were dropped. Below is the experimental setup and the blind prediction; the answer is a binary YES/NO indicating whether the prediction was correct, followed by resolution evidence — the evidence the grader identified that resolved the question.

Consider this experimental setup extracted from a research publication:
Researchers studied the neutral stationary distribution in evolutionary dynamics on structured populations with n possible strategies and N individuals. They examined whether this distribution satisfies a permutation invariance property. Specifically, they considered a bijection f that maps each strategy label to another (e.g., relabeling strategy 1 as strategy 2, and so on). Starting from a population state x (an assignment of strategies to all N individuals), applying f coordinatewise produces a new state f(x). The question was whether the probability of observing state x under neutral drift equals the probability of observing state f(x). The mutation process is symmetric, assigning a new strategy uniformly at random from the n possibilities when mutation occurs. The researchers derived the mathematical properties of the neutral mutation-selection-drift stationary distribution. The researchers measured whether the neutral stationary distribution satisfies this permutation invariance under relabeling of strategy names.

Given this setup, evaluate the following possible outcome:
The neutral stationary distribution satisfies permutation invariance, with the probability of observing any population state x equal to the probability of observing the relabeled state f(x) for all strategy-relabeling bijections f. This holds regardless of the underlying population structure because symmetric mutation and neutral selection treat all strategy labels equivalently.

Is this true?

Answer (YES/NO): YES